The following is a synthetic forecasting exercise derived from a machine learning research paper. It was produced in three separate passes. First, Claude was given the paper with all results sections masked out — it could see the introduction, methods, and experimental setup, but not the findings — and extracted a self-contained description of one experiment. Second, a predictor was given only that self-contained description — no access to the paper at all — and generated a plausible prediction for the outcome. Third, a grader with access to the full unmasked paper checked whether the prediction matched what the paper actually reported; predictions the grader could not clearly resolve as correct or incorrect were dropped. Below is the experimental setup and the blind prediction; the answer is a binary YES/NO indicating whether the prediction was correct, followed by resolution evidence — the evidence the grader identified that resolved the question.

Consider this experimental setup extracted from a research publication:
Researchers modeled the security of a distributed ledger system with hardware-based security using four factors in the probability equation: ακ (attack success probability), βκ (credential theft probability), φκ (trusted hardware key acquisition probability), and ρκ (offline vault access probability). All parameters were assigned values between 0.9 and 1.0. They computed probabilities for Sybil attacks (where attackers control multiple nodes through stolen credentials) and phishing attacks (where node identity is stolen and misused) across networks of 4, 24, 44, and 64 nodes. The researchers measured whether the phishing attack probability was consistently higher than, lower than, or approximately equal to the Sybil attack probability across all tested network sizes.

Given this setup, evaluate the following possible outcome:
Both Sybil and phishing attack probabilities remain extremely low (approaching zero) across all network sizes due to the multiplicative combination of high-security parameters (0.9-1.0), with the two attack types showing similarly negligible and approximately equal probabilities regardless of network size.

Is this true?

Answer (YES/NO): NO